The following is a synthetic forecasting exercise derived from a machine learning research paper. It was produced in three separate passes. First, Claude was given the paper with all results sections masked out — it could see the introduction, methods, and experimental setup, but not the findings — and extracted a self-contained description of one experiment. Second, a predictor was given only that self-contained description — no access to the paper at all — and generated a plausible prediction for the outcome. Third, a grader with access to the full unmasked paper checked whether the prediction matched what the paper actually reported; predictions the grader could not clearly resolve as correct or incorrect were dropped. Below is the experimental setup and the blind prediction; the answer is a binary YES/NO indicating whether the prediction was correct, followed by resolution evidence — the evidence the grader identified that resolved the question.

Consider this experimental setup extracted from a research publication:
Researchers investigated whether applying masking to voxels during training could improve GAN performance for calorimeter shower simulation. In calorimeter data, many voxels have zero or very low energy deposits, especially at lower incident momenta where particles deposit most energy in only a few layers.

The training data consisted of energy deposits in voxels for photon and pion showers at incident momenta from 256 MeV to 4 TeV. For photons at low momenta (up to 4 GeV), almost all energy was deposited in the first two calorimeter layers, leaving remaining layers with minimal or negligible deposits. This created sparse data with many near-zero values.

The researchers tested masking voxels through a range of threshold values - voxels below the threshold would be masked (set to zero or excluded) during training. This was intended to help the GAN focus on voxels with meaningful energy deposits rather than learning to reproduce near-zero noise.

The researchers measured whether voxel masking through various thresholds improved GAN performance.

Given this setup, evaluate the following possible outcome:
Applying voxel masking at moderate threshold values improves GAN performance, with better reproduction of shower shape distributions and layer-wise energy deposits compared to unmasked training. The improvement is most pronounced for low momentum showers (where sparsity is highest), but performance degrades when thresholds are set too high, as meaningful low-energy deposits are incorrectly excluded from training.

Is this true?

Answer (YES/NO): NO